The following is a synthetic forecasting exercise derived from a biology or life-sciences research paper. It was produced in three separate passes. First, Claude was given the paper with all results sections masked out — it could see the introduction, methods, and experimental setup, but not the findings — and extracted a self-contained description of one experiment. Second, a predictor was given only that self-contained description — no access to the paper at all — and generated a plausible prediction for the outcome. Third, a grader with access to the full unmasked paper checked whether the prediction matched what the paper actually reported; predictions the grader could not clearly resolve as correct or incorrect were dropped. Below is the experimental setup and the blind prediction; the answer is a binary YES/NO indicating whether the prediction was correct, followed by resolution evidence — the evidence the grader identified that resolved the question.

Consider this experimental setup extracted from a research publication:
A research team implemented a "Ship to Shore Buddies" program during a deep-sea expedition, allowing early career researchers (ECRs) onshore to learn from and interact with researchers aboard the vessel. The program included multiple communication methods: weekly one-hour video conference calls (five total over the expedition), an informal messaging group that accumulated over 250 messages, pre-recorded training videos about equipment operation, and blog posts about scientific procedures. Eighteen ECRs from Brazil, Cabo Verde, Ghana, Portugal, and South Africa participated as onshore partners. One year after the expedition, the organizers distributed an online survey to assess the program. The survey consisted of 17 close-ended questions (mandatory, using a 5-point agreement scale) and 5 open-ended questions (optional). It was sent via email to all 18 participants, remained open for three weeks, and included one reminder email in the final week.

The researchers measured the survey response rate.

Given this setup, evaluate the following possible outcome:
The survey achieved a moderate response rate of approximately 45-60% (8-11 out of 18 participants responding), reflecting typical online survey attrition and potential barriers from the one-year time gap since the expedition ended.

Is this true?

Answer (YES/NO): YES